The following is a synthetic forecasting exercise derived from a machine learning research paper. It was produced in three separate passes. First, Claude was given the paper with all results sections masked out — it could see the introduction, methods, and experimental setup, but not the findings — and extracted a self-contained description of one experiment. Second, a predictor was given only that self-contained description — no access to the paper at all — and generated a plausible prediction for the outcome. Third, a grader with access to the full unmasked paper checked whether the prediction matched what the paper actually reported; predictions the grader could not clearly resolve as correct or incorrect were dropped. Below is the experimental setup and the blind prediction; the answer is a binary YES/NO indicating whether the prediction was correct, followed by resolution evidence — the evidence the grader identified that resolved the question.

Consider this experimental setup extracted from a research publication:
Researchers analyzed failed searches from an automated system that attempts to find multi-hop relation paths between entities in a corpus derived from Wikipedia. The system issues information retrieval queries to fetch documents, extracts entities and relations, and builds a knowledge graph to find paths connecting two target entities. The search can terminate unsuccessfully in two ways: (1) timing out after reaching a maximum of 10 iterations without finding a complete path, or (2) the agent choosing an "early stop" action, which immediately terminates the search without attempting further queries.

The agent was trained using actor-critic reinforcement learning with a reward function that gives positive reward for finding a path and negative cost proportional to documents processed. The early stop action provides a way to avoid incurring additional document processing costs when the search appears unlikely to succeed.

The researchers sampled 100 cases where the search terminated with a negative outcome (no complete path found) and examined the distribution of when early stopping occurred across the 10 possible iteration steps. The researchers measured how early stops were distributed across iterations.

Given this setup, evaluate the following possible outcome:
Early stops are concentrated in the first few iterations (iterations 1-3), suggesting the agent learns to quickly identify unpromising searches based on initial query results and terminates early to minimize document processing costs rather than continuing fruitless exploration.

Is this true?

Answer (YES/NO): NO